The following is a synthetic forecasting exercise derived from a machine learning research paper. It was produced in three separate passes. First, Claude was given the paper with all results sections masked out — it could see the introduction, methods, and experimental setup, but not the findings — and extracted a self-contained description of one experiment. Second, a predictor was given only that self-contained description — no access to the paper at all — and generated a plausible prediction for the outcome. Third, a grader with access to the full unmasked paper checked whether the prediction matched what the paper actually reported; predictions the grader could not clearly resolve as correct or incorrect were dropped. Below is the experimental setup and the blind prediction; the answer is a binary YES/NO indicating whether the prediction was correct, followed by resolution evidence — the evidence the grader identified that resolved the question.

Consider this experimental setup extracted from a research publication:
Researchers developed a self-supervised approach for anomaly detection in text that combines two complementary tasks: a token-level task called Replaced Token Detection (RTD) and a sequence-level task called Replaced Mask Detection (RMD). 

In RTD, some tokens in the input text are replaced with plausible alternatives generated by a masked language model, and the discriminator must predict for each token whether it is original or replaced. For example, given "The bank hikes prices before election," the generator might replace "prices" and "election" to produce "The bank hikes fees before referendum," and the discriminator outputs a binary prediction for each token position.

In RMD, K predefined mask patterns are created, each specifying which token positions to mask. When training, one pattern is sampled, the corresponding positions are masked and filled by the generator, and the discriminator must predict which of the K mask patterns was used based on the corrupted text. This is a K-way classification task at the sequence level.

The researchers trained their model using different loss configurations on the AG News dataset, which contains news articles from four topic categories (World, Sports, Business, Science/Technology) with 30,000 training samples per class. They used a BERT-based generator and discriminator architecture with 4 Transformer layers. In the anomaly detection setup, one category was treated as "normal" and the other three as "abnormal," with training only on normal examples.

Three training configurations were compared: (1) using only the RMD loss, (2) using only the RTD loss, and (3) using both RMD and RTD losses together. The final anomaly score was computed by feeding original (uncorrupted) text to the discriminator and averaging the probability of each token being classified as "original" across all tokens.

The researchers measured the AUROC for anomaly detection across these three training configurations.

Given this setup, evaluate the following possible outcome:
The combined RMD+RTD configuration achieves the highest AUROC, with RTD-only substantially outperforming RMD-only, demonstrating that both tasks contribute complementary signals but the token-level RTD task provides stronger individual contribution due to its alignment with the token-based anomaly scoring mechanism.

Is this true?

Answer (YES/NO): YES